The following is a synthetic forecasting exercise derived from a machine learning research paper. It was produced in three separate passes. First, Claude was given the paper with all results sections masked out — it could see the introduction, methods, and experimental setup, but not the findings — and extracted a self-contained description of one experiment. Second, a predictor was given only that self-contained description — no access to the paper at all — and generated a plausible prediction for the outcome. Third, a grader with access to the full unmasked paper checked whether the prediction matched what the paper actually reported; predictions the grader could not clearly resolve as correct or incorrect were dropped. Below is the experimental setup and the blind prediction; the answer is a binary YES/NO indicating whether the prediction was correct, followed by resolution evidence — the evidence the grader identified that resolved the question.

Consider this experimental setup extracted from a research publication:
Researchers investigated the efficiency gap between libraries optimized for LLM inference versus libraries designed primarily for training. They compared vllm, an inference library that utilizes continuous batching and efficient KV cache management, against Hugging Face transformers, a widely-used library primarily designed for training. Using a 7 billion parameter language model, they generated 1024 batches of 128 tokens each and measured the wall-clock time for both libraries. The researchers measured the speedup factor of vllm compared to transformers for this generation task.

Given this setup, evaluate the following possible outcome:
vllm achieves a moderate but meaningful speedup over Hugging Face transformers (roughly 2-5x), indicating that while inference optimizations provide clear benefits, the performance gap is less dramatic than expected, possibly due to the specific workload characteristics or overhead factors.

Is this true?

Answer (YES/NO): NO